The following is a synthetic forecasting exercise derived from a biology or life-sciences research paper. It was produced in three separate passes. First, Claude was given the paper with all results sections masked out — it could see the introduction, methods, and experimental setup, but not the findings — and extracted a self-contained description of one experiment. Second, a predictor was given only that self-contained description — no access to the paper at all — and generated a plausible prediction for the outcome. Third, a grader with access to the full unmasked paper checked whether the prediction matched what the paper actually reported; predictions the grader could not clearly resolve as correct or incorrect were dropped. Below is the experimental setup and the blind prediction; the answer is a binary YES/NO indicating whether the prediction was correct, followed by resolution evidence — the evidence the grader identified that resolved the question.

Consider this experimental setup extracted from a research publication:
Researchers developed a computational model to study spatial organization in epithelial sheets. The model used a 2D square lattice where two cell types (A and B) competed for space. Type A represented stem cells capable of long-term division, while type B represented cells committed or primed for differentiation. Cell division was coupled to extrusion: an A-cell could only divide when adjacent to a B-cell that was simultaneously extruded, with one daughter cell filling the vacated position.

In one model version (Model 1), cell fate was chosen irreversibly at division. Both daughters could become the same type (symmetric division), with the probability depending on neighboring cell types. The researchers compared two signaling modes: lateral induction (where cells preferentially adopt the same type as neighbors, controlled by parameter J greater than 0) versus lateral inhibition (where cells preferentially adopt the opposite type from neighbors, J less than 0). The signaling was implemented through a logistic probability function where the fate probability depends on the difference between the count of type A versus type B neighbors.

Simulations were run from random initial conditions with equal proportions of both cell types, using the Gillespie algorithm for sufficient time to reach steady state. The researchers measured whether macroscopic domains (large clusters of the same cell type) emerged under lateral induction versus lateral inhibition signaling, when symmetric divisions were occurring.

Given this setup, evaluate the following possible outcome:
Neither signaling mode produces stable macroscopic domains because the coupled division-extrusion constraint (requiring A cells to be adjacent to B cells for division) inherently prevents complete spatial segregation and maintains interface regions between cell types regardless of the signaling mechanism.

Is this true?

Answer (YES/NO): NO